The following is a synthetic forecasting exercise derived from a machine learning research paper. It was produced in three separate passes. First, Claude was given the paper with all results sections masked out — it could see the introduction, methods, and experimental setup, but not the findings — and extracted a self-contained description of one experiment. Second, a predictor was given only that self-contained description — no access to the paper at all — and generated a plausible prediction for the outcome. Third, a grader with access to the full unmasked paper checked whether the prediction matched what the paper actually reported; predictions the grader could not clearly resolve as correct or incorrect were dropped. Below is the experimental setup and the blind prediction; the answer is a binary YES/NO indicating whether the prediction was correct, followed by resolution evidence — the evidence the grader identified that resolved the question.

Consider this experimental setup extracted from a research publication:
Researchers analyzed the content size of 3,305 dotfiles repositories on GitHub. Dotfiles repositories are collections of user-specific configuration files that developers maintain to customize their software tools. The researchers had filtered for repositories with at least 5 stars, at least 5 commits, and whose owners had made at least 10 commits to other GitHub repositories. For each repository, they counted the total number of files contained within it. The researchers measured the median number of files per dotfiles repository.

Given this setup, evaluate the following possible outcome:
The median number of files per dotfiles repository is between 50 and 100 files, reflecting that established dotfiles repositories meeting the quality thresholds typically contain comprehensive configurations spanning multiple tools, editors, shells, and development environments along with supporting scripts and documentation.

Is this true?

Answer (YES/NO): YES